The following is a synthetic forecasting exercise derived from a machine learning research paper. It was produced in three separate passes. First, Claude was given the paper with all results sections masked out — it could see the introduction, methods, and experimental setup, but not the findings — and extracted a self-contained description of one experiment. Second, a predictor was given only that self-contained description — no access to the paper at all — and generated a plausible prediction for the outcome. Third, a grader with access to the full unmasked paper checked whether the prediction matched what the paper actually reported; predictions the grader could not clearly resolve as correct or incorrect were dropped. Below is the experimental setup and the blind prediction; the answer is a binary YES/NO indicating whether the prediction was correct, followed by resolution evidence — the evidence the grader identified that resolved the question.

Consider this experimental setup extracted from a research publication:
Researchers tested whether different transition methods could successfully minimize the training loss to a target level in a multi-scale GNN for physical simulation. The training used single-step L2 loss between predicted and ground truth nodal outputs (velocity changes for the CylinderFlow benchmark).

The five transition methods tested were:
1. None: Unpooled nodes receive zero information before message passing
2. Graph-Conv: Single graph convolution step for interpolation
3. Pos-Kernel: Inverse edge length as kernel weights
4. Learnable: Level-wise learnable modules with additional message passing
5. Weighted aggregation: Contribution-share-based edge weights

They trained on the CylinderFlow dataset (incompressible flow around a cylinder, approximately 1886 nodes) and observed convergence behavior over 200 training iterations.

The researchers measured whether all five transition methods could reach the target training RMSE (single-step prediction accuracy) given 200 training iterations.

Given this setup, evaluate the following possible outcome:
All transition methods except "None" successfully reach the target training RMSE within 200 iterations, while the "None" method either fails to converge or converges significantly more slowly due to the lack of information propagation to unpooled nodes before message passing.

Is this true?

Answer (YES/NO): NO